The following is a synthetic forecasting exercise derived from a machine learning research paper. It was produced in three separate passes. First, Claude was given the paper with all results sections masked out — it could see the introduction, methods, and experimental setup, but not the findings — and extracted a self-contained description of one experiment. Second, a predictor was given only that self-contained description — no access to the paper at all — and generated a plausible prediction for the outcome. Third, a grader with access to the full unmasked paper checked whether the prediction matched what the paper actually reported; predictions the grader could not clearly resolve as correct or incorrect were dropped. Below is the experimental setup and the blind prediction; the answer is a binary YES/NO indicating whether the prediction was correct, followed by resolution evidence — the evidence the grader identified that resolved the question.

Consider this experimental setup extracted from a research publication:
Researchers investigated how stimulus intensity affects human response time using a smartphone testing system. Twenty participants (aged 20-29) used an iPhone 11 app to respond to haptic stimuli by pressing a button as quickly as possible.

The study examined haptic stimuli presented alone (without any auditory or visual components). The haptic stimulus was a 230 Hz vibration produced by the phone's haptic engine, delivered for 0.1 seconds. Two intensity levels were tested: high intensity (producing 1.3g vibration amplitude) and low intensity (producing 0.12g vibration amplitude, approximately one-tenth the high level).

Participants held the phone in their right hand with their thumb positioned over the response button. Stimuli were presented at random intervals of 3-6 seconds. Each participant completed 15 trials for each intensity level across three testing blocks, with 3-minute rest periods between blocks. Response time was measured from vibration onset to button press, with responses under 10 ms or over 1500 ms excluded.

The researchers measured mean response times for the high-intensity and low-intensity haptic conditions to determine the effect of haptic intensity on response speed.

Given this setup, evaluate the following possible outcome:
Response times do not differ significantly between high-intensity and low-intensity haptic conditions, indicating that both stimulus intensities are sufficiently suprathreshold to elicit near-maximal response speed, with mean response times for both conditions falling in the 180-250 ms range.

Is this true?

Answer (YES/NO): NO